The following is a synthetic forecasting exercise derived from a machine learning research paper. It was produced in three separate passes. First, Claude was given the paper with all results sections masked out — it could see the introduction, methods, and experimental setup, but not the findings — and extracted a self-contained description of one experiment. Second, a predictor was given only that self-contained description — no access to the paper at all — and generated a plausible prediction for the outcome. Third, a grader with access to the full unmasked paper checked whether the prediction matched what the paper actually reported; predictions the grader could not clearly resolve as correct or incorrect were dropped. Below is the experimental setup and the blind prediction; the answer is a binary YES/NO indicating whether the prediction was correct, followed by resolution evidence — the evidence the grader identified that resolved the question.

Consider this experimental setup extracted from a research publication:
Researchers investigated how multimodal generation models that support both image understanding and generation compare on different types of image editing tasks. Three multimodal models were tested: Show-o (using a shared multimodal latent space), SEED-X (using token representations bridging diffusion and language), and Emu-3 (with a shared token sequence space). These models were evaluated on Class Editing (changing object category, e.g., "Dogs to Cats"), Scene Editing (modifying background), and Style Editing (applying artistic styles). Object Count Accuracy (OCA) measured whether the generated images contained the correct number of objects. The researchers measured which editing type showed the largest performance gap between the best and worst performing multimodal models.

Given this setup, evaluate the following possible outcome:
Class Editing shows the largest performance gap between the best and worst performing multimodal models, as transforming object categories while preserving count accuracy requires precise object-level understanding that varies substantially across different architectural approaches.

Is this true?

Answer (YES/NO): NO